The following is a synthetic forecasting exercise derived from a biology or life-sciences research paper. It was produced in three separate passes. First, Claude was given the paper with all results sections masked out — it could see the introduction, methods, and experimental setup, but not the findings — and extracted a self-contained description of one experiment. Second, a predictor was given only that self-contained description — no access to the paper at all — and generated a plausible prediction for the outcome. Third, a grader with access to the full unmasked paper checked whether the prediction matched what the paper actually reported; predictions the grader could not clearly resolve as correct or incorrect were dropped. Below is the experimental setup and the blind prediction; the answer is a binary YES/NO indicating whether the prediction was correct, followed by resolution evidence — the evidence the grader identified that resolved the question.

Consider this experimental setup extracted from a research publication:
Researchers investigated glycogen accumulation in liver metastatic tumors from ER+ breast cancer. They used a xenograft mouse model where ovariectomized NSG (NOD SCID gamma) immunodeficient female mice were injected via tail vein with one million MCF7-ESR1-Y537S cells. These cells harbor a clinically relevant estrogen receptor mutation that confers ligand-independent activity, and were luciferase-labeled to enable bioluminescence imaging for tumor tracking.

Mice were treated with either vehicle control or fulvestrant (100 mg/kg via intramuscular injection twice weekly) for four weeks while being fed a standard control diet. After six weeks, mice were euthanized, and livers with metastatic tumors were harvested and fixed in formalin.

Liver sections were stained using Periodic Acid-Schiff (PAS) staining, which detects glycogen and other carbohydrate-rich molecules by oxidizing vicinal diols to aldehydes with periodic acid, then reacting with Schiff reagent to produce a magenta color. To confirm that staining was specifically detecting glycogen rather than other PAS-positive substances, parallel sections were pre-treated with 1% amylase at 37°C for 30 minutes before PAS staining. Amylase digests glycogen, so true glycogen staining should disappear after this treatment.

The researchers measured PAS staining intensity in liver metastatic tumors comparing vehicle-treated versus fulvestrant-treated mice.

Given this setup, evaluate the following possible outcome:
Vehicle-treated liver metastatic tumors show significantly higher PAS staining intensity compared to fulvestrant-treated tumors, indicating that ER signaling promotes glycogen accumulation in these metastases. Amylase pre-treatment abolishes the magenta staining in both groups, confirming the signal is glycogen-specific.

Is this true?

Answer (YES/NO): NO